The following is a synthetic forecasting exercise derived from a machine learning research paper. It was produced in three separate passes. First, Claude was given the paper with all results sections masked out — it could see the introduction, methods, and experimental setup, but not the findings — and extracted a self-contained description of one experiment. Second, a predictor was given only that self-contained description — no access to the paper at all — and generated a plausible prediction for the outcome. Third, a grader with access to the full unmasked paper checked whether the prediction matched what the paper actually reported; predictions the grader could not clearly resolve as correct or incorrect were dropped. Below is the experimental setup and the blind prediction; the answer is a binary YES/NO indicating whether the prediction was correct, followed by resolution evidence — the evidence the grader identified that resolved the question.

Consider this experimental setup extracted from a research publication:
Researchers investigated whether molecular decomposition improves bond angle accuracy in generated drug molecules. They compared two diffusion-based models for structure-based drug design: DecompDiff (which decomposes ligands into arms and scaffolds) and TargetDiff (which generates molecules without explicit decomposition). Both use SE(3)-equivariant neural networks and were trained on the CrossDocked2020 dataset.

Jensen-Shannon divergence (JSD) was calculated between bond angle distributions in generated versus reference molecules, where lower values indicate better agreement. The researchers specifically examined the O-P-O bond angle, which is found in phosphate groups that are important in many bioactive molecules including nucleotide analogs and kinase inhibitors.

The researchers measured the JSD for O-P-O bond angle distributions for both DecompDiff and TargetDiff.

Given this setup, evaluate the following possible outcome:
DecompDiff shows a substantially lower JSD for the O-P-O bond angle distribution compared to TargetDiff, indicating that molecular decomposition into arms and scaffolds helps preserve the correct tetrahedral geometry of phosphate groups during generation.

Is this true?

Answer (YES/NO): YES